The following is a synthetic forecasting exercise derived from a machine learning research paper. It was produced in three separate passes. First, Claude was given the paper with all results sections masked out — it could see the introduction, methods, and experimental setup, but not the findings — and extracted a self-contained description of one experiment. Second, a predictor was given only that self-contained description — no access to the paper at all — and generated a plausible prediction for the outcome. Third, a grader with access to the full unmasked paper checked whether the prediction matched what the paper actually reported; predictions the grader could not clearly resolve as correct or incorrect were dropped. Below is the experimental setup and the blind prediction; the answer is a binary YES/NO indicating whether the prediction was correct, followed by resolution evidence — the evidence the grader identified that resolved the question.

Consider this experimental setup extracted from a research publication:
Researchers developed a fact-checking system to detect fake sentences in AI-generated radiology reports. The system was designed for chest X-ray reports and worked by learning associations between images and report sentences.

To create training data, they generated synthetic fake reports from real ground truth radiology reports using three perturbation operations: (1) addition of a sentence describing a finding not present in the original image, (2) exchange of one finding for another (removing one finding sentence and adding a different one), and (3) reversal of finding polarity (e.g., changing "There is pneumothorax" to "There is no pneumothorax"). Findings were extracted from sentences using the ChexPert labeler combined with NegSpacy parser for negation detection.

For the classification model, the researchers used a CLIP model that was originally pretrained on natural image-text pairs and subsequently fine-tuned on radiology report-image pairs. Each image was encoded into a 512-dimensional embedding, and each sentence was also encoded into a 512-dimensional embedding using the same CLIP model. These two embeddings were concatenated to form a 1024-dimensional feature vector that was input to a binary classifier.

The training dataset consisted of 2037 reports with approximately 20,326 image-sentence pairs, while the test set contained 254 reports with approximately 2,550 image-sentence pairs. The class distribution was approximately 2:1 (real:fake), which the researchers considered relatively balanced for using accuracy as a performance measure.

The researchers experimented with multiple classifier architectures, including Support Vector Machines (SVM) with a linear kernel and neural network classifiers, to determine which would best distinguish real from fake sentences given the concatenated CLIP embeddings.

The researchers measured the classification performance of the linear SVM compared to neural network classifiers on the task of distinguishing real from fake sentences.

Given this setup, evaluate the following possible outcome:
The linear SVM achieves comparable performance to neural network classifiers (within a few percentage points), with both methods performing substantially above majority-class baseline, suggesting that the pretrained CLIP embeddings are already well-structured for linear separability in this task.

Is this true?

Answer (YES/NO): YES